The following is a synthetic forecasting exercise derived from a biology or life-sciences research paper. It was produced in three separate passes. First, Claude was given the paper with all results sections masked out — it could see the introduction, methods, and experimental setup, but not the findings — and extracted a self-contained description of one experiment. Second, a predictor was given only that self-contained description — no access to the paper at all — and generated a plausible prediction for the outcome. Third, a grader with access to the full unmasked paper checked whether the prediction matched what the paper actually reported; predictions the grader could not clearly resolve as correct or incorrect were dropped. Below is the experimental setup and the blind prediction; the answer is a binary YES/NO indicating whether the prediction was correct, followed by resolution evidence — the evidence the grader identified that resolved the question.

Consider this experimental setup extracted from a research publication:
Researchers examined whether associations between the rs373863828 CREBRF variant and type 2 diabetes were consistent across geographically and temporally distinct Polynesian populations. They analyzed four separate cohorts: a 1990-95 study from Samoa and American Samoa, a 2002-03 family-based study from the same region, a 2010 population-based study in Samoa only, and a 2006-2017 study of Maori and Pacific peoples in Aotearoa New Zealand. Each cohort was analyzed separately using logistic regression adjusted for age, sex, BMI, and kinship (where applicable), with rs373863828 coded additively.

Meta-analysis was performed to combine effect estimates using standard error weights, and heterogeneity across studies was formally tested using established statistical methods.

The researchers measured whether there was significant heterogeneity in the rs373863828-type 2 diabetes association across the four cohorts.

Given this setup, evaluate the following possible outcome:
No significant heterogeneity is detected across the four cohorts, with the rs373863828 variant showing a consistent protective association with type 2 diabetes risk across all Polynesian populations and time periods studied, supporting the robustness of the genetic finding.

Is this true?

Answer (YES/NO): YES